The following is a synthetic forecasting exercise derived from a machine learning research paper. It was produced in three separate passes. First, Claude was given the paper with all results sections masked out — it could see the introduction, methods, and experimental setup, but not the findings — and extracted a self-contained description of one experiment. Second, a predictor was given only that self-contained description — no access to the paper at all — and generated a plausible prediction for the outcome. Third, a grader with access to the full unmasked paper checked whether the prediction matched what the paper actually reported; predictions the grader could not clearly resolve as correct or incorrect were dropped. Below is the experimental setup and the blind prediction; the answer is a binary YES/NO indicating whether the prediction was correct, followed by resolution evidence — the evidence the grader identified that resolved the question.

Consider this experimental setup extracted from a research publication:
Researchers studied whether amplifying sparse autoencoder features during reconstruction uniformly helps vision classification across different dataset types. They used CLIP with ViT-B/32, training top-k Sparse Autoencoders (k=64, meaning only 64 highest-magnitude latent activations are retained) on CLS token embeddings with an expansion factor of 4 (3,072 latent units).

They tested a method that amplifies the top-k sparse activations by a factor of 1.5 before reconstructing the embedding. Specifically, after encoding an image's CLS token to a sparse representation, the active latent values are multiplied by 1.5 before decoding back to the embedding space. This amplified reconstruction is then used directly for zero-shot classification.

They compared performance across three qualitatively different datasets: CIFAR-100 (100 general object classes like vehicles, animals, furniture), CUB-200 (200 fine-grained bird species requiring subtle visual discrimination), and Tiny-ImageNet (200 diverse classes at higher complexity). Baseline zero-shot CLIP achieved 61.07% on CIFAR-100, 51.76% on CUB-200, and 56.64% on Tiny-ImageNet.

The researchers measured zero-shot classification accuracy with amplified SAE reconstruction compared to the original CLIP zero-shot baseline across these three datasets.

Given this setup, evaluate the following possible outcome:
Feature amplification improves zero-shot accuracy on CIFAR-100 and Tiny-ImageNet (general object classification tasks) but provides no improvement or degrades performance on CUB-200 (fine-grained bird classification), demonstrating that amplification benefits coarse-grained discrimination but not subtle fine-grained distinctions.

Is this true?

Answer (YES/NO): NO